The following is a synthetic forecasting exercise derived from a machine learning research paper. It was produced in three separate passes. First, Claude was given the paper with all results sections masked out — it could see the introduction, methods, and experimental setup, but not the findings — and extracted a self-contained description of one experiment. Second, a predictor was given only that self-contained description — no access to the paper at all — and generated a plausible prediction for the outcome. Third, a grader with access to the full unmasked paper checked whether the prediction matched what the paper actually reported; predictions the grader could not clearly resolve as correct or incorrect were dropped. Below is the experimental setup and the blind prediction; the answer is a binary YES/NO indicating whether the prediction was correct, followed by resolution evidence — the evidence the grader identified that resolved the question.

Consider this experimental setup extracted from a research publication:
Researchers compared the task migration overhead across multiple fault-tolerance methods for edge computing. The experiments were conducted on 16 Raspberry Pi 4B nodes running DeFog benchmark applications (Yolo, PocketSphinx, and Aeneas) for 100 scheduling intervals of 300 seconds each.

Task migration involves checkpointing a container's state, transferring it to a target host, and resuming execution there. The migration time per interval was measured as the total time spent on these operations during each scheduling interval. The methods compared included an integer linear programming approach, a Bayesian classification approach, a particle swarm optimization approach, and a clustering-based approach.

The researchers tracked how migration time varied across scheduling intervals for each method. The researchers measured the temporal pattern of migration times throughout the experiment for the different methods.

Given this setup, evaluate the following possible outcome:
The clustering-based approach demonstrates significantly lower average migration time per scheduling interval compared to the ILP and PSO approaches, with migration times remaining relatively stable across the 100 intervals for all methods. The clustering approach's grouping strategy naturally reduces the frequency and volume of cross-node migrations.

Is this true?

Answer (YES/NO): NO